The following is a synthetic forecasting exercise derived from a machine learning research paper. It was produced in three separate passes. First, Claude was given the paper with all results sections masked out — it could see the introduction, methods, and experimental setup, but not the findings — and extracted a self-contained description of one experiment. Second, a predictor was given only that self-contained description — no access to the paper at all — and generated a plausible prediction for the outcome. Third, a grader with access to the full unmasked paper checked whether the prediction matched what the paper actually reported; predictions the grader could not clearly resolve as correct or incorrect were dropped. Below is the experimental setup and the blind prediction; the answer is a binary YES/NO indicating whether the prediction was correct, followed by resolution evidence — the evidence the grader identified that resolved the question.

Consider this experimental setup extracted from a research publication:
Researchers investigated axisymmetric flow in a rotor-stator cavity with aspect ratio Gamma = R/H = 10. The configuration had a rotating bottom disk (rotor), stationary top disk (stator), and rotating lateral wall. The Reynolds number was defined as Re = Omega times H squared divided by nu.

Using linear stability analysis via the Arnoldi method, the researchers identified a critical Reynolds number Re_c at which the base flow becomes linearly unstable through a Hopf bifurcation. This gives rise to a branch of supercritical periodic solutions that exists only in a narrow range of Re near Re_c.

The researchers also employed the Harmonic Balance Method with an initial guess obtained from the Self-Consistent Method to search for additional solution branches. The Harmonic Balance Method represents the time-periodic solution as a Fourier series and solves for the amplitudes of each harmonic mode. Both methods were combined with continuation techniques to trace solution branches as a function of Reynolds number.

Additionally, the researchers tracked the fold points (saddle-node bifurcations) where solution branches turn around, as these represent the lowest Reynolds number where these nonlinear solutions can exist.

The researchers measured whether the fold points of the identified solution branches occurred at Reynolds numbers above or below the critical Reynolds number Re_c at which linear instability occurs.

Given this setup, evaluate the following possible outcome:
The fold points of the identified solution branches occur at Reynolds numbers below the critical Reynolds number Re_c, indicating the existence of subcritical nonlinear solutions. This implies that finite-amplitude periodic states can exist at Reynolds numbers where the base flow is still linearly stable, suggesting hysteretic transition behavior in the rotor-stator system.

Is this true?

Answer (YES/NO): YES